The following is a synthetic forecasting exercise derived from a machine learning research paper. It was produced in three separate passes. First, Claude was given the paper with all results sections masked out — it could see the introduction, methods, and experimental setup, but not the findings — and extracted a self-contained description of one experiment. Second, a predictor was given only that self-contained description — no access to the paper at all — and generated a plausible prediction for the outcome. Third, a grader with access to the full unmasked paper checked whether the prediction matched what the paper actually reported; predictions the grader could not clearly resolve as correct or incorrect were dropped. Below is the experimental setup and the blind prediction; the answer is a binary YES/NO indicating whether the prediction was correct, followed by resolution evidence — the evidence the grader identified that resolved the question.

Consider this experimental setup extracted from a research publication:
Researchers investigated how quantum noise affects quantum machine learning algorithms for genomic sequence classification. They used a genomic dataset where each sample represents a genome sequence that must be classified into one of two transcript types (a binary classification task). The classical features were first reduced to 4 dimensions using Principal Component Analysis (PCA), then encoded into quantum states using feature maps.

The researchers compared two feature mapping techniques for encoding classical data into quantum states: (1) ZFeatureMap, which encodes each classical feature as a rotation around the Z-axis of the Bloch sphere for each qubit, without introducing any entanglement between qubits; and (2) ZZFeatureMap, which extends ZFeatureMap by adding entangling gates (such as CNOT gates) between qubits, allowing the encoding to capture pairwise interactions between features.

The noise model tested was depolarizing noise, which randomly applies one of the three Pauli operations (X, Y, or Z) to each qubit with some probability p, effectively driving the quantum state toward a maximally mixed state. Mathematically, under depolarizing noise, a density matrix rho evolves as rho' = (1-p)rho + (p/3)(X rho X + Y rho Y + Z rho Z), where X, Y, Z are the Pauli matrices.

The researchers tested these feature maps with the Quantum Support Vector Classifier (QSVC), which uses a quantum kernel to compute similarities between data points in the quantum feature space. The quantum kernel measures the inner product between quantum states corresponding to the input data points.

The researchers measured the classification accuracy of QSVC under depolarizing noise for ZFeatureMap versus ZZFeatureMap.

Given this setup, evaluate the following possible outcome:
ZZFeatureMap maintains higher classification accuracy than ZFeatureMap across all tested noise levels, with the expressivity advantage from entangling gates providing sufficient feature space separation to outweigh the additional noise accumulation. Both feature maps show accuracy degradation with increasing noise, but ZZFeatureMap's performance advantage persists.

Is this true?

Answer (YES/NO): NO